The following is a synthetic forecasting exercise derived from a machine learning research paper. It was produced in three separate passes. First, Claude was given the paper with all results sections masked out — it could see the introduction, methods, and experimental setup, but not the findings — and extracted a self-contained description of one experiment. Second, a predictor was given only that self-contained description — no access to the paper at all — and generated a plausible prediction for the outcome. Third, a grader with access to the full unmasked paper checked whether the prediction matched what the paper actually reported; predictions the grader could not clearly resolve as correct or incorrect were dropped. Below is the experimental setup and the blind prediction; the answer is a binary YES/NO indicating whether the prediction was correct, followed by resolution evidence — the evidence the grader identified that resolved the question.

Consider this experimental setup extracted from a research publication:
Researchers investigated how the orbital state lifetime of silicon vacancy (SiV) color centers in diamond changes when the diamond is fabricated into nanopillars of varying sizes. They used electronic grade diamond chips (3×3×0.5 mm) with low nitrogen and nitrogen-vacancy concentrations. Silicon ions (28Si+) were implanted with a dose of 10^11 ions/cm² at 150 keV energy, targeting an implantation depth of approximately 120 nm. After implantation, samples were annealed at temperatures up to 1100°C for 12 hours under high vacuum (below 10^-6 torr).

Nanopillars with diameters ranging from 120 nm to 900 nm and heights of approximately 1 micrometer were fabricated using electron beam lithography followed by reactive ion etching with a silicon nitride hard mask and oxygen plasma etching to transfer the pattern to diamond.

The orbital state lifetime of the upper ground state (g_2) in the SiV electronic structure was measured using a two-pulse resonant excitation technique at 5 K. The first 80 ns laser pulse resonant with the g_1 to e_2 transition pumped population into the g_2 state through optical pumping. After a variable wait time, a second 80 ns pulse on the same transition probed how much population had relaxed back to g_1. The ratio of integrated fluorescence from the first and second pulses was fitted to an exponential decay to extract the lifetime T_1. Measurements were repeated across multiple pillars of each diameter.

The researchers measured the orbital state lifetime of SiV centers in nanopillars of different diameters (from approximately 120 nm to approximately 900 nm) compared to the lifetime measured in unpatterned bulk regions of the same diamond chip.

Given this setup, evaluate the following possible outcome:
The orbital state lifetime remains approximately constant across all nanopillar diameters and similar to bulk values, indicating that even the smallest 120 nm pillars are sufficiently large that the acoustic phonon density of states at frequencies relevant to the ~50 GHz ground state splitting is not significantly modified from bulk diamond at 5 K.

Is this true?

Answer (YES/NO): NO